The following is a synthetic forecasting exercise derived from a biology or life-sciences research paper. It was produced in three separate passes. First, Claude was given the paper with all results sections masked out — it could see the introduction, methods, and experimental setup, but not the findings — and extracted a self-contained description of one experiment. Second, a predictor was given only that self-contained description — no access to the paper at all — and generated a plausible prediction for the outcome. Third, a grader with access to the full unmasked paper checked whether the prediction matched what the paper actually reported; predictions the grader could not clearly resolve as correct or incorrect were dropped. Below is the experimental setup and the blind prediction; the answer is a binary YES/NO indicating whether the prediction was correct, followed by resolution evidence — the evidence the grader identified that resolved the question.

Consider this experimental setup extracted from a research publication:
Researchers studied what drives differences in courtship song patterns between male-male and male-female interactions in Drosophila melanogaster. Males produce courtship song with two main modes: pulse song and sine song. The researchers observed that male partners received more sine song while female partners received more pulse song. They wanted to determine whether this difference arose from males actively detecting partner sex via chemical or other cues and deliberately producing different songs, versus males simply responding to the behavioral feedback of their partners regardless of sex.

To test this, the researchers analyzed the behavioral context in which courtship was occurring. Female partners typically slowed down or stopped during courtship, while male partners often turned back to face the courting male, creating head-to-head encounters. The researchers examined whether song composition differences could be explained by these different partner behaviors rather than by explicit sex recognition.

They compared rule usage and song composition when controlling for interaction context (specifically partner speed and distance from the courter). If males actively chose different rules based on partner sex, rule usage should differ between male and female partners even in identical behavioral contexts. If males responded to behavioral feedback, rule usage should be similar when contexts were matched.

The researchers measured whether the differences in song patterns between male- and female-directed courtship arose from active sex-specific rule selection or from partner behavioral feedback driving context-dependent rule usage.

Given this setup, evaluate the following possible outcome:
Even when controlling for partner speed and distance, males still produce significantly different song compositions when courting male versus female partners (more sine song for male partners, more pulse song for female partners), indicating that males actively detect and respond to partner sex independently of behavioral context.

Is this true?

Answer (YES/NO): NO